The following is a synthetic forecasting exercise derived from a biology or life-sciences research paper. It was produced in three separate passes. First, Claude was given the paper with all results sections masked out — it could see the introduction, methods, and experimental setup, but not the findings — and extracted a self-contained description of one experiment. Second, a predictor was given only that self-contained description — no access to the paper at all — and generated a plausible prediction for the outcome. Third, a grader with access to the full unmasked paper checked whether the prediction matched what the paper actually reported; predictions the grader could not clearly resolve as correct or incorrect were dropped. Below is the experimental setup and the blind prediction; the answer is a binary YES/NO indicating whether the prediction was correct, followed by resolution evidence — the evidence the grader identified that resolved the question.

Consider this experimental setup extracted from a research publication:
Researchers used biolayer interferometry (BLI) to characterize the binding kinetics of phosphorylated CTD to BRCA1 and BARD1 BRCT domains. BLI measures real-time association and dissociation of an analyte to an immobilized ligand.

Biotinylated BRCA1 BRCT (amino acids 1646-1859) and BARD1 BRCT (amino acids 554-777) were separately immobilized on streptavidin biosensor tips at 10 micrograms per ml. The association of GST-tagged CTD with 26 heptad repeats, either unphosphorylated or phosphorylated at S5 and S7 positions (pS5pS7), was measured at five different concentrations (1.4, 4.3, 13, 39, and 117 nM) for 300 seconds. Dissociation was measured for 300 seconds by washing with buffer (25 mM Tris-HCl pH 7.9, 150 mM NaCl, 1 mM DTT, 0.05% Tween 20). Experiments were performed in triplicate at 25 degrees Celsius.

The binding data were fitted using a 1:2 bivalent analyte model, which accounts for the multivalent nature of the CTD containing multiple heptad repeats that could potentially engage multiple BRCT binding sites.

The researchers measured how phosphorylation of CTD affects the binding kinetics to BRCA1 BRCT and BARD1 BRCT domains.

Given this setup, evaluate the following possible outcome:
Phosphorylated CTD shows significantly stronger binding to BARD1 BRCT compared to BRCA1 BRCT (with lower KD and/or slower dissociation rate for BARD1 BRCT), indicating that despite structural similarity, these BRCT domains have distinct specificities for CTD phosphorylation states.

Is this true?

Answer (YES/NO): NO